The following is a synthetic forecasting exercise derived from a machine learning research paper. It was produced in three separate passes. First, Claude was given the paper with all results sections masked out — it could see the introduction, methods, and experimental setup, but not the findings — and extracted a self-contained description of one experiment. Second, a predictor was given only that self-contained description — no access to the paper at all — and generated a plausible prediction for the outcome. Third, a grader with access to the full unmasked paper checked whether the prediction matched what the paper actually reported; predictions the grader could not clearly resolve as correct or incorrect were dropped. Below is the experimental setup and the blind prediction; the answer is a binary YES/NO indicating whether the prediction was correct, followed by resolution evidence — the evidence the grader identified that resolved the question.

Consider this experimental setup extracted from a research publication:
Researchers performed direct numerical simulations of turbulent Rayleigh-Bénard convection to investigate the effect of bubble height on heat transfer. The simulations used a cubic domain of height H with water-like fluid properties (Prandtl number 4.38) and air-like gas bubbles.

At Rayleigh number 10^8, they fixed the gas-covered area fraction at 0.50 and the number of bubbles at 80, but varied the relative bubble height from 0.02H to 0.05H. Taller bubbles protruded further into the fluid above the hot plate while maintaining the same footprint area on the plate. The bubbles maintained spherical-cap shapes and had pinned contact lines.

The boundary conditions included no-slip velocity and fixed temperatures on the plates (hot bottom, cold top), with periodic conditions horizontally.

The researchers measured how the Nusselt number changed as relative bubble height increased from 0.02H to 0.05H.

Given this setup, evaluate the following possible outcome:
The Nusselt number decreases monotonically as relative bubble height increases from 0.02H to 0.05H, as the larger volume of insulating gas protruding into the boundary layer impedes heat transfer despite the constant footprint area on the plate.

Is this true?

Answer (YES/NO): YES